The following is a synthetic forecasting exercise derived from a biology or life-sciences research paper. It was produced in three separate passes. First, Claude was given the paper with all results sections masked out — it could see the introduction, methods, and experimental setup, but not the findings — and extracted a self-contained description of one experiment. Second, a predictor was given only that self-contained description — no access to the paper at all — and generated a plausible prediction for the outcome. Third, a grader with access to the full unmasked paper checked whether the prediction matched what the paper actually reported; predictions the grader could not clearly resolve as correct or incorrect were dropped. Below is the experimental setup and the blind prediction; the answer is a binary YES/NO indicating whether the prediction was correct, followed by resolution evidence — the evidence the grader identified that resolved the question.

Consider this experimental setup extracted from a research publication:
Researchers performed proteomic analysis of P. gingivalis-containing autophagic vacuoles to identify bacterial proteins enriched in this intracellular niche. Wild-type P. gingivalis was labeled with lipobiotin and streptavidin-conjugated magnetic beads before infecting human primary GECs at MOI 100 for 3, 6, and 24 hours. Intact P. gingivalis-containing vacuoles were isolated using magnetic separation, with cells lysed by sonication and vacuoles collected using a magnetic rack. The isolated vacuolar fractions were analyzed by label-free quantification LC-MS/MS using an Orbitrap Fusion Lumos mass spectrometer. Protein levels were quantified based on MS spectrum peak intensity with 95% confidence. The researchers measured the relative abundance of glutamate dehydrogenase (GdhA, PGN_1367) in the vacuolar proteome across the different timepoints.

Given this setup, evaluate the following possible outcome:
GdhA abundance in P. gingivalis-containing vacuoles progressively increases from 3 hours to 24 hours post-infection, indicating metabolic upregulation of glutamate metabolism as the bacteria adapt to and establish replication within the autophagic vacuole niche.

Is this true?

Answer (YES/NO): NO